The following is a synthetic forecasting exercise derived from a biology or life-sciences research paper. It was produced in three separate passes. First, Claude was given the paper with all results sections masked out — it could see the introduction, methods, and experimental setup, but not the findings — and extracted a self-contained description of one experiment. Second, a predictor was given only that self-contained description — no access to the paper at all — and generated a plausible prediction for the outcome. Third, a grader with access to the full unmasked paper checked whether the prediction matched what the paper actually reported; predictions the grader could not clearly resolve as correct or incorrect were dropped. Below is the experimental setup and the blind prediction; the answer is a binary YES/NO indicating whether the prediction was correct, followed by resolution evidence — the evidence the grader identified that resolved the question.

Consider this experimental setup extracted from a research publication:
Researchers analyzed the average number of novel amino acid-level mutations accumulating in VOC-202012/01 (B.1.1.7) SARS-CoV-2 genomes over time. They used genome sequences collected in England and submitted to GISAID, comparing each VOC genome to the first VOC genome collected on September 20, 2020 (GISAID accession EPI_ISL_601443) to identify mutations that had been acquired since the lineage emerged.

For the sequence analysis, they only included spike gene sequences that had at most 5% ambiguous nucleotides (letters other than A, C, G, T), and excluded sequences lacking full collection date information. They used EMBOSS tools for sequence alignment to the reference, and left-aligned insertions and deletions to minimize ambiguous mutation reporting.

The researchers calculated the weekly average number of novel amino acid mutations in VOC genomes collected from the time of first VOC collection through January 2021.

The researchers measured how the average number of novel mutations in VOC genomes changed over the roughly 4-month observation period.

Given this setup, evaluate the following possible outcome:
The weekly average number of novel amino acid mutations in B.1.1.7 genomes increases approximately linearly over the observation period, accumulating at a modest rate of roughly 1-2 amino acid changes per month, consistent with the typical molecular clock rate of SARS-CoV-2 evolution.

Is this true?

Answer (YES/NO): NO